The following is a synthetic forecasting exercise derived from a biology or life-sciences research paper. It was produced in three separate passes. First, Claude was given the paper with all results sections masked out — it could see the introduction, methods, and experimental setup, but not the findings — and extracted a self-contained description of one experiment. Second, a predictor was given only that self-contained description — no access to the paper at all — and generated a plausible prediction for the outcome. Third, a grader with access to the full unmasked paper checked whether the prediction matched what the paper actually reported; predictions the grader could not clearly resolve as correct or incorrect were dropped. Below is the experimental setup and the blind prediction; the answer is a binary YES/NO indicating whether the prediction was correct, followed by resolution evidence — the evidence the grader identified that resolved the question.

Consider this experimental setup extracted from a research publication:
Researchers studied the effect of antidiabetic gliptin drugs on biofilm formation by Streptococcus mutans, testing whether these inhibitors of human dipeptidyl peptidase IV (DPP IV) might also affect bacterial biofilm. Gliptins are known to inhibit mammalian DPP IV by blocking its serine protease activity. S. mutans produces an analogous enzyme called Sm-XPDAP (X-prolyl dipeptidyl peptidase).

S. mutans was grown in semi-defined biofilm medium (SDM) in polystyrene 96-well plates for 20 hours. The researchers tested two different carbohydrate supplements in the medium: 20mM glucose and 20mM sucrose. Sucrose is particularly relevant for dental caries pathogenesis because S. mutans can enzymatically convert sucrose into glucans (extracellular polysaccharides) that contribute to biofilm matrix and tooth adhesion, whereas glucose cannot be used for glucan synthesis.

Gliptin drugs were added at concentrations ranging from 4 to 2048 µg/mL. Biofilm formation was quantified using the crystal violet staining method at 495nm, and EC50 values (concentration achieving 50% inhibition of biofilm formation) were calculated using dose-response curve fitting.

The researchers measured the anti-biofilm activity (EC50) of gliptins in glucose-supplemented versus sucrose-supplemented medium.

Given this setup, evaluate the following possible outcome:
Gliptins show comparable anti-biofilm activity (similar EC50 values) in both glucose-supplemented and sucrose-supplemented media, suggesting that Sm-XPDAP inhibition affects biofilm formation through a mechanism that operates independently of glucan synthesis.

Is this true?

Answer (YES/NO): NO